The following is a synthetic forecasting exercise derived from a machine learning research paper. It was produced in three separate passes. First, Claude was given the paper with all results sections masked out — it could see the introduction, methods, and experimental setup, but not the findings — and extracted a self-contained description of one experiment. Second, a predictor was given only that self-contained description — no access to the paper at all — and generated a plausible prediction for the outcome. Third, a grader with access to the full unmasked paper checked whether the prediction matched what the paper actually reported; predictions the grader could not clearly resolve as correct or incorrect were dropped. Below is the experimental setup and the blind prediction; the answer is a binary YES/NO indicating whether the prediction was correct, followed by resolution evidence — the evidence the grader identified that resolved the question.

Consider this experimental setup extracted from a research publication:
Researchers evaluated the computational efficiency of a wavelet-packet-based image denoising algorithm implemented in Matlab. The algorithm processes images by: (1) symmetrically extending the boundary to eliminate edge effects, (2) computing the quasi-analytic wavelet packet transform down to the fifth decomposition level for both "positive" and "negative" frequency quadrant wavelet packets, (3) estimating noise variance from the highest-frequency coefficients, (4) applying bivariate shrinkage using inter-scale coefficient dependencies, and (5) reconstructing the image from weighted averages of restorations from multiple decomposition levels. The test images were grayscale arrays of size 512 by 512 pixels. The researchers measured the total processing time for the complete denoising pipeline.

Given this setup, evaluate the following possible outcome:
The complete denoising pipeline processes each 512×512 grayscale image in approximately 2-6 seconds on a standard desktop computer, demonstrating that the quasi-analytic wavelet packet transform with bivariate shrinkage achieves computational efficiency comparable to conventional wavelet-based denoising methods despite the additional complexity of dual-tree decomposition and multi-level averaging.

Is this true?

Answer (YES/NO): NO